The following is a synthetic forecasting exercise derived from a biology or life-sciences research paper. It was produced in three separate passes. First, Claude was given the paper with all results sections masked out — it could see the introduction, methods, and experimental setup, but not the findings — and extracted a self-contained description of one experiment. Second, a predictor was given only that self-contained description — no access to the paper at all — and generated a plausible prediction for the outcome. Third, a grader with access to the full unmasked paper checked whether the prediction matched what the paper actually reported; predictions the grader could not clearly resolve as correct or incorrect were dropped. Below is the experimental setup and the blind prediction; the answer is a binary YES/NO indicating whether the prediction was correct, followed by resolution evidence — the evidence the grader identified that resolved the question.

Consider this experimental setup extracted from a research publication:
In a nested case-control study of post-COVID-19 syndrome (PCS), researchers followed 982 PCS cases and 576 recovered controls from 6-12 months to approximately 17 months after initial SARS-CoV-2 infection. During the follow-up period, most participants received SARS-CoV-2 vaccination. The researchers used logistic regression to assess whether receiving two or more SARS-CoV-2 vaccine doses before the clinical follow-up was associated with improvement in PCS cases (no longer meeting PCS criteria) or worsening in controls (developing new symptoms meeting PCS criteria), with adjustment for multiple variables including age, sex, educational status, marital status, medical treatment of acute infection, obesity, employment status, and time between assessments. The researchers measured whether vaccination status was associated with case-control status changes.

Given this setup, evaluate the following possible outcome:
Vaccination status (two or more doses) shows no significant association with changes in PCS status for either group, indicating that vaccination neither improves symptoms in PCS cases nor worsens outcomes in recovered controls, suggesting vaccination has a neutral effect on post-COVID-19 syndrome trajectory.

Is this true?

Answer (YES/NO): YES